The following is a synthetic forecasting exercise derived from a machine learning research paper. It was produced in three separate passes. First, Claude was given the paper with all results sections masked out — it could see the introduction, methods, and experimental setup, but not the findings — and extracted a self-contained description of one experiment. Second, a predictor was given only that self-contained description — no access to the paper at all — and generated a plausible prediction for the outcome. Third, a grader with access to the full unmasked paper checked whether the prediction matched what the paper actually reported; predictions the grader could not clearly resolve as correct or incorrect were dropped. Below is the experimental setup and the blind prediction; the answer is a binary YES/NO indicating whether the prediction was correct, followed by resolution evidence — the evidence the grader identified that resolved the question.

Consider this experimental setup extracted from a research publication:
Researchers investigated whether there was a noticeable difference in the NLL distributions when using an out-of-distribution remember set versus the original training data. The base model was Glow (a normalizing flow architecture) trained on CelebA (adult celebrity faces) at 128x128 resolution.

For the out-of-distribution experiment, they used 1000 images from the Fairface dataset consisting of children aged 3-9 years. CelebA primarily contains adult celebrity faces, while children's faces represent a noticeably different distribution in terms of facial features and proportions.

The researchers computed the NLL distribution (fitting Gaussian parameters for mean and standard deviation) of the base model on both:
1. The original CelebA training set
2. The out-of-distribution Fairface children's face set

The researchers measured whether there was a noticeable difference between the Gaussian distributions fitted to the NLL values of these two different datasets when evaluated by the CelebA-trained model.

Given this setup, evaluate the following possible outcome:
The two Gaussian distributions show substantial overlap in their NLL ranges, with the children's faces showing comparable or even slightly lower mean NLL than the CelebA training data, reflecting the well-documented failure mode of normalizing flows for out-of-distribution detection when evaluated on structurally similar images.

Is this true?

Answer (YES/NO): NO